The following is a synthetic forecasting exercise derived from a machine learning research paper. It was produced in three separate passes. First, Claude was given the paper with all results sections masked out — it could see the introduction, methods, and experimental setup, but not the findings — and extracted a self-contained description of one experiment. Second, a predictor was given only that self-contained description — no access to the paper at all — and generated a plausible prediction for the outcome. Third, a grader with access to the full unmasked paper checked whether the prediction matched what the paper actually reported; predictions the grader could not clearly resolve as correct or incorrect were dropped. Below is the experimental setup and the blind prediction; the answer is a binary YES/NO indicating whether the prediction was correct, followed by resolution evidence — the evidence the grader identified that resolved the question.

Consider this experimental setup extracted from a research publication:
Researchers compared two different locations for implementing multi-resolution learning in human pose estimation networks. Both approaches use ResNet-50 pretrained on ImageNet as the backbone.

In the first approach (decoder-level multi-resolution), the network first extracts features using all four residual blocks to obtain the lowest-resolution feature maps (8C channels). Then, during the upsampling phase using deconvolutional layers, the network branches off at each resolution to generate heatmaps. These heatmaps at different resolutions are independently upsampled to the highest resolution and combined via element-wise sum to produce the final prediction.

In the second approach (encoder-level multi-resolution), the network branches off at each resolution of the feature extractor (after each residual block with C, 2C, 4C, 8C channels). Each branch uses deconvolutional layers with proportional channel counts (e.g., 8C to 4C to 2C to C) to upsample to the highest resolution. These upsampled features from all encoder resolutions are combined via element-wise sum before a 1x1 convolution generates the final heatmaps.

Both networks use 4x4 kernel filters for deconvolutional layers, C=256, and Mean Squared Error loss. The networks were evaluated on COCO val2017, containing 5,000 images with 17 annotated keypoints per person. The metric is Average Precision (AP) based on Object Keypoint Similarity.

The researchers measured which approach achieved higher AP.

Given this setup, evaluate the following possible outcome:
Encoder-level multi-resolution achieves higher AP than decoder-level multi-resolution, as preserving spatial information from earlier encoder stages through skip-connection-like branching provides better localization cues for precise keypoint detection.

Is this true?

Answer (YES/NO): YES